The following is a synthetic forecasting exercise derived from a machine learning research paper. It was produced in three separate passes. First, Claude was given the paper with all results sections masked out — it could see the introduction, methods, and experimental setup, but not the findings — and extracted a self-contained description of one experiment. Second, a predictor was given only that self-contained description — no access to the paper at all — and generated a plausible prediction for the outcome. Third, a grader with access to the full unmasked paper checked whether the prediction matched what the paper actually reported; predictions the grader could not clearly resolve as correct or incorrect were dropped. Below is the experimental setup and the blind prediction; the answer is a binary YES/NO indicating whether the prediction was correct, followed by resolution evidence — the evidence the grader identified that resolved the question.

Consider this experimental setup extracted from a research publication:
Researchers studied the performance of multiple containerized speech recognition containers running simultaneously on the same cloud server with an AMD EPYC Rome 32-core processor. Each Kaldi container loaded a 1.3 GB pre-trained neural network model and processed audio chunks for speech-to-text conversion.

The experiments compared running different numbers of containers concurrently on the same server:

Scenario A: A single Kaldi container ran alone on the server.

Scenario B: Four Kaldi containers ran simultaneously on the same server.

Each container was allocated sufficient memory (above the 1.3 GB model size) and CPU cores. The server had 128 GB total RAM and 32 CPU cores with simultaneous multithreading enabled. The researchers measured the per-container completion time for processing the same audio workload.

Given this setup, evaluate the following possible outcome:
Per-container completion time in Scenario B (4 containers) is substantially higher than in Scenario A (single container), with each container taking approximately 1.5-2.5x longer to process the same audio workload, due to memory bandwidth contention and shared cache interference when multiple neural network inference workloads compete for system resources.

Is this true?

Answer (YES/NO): NO